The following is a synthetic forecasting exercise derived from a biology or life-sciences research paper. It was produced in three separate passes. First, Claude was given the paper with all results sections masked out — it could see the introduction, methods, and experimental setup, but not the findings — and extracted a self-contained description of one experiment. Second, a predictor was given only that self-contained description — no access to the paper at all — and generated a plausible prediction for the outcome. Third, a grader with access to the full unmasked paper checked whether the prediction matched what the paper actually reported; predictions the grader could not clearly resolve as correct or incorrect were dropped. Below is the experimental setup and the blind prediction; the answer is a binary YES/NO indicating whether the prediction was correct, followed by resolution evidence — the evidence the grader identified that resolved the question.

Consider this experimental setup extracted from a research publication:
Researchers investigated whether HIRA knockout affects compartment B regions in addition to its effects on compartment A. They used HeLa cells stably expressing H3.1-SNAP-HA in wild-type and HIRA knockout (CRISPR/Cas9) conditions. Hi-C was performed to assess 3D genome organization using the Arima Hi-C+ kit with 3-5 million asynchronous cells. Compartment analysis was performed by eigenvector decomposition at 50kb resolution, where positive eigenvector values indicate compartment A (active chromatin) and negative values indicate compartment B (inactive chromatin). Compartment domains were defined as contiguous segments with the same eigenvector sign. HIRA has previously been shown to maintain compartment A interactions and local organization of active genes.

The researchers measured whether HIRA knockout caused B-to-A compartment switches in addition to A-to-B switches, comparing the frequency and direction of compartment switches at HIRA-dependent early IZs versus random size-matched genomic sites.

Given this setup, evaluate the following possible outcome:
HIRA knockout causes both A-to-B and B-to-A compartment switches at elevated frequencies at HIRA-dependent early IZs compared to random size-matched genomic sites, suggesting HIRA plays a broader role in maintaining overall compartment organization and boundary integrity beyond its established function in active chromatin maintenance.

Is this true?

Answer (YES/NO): NO